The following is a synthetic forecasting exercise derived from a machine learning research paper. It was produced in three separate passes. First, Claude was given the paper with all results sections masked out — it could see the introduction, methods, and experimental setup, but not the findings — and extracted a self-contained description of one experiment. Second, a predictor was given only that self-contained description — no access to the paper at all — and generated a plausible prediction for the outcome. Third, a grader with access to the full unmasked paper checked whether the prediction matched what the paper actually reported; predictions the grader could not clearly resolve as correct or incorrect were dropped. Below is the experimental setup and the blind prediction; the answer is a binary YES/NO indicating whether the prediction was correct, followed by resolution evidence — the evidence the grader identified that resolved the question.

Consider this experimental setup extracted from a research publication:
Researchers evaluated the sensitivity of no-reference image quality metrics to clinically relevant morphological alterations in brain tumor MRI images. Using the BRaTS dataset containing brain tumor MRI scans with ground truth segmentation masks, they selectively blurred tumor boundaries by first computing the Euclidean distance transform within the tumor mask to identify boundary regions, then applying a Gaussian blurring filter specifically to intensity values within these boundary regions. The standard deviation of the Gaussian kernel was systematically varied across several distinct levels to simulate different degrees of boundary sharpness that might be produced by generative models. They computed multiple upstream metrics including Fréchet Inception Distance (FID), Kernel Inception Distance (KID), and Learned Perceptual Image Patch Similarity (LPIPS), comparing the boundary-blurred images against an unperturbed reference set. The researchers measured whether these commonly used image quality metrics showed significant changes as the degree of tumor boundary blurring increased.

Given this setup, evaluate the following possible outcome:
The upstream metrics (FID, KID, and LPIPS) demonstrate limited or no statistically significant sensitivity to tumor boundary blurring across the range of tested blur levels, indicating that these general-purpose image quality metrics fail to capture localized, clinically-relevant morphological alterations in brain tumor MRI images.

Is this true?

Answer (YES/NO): YES